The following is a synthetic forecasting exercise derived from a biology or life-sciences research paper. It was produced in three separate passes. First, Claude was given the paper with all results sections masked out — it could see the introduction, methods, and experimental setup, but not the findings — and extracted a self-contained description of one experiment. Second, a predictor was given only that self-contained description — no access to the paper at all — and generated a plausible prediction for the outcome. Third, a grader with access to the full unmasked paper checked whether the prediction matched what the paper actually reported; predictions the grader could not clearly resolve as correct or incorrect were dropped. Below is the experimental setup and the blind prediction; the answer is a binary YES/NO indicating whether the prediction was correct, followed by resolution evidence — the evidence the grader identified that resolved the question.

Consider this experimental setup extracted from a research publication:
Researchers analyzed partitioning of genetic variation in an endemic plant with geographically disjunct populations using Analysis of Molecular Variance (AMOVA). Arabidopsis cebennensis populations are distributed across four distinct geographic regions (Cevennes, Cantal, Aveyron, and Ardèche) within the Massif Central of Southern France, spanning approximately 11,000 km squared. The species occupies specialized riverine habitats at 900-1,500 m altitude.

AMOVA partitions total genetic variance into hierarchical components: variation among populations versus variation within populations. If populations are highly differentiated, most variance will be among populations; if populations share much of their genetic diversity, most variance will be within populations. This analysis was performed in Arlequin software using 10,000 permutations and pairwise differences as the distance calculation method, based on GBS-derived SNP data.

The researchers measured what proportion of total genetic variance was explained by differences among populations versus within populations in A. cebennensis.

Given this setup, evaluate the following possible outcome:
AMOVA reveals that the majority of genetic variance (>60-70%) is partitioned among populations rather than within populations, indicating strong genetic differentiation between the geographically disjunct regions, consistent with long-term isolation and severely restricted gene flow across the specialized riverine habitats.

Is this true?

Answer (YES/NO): NO